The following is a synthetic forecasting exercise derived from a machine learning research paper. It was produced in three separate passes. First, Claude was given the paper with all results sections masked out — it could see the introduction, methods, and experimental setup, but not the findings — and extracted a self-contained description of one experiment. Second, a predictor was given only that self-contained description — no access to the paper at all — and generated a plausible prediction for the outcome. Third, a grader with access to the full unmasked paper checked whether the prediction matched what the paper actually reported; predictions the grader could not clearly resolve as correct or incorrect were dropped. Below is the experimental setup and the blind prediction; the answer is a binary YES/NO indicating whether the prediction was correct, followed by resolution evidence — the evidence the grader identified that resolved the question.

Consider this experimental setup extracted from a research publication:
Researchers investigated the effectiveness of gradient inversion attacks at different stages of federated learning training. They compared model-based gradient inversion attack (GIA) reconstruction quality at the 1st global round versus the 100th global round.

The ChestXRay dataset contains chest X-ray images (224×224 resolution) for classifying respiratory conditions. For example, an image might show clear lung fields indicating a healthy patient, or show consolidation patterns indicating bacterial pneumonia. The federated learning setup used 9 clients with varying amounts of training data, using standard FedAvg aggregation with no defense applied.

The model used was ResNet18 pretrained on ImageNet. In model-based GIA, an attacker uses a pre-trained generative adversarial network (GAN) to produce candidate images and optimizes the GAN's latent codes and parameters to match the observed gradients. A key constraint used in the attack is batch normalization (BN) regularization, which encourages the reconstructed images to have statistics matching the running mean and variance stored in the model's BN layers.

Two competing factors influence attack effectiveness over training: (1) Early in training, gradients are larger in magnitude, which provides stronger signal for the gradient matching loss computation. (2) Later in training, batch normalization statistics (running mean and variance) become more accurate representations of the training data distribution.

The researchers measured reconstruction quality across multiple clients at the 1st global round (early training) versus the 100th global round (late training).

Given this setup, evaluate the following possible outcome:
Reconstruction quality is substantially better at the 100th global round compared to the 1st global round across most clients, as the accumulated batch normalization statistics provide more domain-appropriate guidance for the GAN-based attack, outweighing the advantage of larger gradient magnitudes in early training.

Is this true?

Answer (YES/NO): YES